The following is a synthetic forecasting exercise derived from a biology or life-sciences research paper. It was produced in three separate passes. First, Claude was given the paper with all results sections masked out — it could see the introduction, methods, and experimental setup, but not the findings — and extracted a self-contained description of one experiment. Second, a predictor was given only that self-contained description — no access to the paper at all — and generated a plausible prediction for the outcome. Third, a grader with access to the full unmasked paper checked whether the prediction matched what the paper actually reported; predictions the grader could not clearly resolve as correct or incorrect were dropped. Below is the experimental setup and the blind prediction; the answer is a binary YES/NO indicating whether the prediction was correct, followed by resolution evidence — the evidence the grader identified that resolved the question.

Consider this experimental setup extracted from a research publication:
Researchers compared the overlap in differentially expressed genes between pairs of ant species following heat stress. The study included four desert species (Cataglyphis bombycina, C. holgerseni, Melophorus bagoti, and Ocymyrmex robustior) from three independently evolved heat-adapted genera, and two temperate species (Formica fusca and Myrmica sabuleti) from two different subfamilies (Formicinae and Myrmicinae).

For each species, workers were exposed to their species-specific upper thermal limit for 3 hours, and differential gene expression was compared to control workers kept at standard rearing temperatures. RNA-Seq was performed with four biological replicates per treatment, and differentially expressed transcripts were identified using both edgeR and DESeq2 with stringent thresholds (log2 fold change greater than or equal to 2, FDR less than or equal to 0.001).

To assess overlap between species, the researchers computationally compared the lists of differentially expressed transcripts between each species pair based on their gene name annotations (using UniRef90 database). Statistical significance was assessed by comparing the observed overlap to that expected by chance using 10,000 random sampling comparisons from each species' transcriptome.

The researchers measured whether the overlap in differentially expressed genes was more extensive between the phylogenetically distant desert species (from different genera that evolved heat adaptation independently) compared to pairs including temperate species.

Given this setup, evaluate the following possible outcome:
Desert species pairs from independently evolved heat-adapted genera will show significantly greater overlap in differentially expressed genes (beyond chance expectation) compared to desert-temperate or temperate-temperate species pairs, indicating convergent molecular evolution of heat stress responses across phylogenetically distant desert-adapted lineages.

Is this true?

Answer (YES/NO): NO